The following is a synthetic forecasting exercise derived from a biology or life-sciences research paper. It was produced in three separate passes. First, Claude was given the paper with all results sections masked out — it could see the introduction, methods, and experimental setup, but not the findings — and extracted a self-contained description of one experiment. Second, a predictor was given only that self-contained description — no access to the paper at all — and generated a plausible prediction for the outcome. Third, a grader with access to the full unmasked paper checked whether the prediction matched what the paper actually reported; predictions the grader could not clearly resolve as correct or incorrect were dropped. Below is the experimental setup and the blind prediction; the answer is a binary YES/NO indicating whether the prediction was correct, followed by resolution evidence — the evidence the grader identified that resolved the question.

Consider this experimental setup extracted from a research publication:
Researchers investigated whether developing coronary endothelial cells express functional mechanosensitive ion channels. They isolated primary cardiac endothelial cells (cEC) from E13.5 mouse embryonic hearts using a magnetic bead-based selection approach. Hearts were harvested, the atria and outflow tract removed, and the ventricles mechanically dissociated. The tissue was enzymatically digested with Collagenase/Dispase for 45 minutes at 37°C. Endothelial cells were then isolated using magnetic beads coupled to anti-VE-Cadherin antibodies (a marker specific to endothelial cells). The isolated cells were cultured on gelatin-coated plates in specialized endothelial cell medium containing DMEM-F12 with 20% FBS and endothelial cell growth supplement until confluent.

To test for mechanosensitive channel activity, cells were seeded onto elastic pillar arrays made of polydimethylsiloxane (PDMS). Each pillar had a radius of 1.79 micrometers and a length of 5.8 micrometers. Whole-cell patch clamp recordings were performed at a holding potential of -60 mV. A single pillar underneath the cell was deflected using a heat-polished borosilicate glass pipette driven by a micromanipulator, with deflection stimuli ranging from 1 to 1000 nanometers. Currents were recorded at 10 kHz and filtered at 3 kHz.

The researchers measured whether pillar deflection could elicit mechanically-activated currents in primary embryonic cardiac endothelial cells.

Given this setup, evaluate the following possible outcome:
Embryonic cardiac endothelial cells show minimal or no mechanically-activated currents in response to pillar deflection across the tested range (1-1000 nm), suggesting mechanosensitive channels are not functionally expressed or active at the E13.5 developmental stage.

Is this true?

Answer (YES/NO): NO